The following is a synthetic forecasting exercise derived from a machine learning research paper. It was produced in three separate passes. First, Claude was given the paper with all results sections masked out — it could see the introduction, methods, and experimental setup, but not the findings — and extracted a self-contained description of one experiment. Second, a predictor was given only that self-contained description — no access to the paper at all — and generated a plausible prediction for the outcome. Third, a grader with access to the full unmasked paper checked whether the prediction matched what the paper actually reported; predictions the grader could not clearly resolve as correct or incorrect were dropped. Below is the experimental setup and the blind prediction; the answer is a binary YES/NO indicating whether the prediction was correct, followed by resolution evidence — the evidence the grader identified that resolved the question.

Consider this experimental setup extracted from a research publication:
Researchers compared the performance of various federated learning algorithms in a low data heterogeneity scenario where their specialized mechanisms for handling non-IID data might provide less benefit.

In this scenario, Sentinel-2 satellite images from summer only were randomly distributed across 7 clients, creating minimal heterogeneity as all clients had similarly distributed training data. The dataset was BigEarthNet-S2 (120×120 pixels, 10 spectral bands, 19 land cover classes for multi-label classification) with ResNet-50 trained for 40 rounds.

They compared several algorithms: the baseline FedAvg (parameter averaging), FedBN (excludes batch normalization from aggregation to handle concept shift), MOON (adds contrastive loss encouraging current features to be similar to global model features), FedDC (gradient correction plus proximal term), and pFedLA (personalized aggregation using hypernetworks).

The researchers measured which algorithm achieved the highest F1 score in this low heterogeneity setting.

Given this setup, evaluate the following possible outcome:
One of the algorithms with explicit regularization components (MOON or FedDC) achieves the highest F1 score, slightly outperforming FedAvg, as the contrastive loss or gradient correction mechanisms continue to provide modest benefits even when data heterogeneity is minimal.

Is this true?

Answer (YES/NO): YES